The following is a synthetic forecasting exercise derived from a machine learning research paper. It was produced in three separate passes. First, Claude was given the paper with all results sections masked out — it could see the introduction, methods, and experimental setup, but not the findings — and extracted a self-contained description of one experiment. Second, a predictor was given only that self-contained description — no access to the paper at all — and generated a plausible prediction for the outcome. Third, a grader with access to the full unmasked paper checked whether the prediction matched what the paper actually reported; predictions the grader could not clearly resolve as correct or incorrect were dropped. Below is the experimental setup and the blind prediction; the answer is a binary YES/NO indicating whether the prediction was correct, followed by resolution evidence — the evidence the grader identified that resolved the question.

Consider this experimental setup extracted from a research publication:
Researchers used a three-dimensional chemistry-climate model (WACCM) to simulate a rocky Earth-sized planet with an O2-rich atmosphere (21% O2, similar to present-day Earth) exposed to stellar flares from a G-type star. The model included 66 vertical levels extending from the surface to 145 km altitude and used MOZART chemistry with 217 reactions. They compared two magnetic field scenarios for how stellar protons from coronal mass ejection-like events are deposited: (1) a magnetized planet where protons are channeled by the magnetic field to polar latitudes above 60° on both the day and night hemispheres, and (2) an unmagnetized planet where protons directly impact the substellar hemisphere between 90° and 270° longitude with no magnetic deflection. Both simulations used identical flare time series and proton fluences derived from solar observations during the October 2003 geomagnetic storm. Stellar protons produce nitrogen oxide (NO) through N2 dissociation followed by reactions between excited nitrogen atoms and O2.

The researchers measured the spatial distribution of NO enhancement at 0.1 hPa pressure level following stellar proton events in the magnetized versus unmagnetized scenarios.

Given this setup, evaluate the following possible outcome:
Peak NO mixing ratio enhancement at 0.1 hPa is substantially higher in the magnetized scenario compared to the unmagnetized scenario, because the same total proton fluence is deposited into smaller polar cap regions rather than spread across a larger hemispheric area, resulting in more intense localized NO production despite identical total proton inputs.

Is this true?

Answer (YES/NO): NO